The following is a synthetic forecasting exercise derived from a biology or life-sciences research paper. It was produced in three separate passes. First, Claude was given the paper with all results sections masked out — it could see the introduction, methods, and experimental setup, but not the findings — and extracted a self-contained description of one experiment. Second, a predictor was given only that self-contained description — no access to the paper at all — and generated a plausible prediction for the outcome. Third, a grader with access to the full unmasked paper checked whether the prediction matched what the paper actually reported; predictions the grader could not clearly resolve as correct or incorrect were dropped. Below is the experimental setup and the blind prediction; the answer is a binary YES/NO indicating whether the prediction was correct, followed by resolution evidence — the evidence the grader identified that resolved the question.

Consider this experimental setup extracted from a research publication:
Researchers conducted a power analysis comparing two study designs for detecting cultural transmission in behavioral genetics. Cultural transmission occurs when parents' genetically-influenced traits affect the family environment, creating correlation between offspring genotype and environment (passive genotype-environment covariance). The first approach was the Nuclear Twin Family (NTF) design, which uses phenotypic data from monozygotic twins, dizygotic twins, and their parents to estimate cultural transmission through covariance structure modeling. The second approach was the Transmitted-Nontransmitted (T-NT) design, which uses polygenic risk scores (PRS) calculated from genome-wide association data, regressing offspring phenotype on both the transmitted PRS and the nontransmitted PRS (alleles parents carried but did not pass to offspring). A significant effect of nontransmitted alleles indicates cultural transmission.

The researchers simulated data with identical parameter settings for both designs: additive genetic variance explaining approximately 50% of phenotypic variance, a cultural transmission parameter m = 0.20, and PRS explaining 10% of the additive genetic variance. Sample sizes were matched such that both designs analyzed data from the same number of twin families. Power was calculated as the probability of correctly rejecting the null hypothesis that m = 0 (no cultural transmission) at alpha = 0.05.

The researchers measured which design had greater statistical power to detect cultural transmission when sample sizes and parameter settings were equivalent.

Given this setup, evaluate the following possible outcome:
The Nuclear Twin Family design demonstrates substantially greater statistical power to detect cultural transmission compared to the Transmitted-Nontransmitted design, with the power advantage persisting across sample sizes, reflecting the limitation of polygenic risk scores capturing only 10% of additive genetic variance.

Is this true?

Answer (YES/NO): YES